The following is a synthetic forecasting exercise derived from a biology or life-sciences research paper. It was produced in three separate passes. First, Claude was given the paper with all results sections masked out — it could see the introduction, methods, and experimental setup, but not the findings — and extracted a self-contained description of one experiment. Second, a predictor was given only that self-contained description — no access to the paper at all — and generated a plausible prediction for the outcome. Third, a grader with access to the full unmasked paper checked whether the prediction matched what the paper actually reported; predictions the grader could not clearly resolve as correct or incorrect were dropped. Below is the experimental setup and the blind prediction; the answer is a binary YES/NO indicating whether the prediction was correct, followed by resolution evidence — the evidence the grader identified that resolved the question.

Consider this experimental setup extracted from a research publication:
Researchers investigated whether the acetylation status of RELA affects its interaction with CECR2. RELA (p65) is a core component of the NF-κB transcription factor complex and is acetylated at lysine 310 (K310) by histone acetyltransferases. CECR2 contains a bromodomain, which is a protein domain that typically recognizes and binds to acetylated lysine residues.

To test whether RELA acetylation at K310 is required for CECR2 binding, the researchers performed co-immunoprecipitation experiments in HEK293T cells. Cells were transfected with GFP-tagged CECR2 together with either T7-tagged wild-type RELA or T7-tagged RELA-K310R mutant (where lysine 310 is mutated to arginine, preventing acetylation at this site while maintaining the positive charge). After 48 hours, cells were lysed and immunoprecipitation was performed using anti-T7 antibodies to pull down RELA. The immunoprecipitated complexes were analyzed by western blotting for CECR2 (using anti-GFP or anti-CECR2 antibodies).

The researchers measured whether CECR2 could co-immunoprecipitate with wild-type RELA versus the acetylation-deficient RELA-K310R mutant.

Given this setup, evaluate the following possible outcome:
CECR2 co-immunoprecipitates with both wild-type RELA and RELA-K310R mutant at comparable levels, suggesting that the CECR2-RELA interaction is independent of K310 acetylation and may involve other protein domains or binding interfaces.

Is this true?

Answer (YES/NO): NO